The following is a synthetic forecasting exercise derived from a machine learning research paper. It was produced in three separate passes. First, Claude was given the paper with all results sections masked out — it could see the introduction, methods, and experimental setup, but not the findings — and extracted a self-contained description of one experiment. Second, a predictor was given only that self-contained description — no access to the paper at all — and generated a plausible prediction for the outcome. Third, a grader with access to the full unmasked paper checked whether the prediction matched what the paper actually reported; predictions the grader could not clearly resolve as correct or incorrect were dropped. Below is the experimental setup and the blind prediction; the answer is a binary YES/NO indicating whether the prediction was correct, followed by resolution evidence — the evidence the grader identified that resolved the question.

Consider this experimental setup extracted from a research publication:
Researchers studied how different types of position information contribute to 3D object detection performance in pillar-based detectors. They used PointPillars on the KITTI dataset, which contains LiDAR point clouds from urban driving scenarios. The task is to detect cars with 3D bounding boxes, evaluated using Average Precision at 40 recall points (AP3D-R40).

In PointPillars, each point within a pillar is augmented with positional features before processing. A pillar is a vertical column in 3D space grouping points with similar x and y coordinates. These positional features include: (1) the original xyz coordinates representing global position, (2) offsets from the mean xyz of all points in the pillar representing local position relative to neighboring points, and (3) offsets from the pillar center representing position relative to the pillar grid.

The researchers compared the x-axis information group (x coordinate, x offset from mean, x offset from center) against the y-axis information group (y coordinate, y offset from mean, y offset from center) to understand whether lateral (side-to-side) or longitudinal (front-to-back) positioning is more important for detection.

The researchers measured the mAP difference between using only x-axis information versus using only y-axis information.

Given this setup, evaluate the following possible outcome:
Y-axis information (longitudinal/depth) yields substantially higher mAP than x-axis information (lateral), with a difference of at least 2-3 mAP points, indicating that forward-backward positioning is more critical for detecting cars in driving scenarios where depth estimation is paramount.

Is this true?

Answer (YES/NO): NO